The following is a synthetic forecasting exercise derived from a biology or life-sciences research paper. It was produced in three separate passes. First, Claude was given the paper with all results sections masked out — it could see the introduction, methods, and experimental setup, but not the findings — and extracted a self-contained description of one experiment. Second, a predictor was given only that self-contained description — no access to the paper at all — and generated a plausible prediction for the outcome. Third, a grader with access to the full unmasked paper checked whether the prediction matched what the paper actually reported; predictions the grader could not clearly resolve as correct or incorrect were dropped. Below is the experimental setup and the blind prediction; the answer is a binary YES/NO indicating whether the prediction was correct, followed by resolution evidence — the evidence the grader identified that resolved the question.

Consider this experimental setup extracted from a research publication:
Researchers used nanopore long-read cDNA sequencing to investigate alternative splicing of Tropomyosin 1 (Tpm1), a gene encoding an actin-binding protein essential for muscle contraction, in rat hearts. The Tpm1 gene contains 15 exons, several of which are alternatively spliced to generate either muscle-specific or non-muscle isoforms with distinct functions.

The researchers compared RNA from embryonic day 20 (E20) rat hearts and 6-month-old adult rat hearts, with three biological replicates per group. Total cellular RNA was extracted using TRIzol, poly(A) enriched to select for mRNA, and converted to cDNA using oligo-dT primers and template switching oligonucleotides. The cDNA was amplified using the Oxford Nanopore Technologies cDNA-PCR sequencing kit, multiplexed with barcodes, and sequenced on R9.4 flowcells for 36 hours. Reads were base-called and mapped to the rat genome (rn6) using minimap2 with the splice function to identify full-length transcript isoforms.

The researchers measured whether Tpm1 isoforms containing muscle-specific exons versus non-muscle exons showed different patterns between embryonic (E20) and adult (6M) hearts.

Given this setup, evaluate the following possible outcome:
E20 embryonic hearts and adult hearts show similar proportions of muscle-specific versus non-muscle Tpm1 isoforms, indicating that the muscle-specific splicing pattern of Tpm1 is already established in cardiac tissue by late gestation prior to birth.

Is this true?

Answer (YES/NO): NO